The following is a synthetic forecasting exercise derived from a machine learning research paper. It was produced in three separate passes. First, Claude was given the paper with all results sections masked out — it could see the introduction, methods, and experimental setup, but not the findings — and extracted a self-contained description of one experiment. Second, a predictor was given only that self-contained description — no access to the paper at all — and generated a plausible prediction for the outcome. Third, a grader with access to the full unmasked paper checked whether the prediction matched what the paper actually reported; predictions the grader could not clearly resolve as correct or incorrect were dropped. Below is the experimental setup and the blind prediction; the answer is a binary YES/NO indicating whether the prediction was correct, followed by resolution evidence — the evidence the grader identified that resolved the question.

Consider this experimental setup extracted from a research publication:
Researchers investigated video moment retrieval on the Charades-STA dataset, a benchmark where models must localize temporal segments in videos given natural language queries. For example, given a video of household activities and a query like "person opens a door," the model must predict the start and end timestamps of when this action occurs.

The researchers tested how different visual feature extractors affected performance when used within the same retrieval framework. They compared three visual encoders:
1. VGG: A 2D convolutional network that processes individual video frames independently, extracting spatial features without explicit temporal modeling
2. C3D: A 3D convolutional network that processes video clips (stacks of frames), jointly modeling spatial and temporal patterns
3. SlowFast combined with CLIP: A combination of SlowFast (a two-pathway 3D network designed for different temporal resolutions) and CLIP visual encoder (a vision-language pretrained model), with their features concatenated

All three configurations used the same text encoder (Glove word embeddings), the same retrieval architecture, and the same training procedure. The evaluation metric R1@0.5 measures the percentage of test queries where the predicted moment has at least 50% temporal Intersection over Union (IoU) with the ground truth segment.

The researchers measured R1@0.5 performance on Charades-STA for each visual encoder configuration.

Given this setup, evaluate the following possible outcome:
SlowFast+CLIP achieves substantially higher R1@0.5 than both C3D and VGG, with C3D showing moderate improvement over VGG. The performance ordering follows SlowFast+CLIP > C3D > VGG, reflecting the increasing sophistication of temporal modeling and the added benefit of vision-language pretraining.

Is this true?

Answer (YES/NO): NO